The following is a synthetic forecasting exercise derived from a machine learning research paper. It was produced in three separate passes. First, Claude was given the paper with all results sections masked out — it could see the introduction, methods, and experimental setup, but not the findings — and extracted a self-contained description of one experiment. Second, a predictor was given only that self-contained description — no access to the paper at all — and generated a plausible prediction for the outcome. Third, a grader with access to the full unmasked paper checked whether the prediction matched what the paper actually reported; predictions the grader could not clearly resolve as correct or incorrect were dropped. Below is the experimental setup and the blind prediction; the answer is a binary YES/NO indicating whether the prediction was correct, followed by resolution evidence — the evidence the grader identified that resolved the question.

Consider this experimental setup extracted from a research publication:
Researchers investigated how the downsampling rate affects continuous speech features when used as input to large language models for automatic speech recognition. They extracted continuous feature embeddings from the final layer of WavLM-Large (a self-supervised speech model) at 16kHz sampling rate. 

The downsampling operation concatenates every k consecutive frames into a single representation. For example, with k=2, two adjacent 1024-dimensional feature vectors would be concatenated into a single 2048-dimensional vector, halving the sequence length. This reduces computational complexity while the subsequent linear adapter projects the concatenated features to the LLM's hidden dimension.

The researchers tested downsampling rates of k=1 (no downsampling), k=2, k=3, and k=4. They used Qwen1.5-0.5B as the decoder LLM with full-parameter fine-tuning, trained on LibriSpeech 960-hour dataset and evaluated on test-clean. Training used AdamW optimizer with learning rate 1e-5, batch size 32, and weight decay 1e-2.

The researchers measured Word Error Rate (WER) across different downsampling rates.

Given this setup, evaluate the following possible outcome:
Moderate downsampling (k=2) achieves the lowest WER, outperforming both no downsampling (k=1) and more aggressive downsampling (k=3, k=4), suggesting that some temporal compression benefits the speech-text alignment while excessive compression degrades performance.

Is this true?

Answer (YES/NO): NO